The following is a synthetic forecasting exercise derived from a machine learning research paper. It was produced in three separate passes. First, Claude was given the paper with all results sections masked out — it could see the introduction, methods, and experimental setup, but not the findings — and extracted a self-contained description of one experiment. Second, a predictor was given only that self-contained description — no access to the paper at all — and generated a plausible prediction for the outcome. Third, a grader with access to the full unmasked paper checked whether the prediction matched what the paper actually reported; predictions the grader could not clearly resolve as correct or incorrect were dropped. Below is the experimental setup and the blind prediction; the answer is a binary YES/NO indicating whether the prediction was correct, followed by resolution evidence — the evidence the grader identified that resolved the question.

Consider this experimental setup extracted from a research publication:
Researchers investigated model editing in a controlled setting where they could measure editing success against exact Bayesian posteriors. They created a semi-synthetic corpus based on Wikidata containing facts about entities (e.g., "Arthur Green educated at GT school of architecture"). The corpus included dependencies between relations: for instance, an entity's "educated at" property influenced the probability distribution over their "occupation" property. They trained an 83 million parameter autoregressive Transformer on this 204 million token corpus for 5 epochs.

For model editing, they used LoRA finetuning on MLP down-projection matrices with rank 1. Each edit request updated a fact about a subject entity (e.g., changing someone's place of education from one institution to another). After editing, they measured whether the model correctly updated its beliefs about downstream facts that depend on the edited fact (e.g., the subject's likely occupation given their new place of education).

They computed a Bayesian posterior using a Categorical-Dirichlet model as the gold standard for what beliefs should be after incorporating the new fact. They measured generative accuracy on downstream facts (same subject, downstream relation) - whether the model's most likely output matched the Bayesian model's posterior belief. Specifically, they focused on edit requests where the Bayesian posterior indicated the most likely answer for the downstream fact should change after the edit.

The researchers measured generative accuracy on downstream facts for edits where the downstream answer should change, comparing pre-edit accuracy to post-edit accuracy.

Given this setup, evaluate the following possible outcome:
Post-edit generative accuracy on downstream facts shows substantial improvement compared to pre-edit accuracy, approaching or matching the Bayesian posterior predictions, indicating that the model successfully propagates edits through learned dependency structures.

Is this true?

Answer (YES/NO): NO